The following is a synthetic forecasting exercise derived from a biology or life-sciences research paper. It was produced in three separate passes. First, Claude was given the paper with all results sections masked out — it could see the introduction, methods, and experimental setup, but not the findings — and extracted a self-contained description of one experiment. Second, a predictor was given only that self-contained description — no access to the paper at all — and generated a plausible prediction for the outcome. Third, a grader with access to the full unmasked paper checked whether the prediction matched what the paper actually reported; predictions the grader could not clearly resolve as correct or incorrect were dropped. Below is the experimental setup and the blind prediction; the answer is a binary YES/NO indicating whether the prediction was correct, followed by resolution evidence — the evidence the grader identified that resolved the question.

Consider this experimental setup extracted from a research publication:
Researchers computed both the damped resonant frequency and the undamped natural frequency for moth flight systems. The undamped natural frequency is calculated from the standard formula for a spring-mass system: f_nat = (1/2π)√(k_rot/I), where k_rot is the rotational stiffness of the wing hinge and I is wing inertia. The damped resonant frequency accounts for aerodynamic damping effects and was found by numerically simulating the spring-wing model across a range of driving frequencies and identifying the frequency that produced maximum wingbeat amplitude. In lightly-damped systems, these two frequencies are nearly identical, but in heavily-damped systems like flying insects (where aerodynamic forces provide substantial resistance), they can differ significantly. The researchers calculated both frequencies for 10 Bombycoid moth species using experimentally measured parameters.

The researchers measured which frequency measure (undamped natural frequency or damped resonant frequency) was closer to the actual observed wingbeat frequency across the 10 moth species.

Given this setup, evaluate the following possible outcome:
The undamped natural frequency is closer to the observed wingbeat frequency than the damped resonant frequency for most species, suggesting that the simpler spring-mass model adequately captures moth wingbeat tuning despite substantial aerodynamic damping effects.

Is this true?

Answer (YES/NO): YES